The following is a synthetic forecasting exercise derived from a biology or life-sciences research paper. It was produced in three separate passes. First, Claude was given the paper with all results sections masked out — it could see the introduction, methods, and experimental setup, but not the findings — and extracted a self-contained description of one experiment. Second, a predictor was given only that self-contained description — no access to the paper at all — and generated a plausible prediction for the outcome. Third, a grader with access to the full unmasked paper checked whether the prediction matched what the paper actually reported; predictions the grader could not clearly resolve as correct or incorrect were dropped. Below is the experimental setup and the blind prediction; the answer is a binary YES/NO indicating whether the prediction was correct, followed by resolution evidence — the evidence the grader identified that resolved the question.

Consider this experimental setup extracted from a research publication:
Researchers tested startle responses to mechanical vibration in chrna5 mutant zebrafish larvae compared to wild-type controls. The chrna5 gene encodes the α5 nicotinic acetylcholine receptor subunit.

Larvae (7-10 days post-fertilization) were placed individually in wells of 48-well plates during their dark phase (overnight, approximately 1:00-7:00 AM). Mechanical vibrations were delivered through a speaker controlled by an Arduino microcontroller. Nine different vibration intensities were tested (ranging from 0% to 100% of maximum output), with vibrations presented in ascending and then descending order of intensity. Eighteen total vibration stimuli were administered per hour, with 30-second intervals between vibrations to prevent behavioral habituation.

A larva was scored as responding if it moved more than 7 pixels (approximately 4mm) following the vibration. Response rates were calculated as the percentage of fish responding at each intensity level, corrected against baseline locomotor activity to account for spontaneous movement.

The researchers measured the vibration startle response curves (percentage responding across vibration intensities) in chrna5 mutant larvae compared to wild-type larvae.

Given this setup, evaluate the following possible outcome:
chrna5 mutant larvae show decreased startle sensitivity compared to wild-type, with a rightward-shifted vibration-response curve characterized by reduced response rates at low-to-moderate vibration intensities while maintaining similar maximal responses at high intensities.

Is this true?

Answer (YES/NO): NO